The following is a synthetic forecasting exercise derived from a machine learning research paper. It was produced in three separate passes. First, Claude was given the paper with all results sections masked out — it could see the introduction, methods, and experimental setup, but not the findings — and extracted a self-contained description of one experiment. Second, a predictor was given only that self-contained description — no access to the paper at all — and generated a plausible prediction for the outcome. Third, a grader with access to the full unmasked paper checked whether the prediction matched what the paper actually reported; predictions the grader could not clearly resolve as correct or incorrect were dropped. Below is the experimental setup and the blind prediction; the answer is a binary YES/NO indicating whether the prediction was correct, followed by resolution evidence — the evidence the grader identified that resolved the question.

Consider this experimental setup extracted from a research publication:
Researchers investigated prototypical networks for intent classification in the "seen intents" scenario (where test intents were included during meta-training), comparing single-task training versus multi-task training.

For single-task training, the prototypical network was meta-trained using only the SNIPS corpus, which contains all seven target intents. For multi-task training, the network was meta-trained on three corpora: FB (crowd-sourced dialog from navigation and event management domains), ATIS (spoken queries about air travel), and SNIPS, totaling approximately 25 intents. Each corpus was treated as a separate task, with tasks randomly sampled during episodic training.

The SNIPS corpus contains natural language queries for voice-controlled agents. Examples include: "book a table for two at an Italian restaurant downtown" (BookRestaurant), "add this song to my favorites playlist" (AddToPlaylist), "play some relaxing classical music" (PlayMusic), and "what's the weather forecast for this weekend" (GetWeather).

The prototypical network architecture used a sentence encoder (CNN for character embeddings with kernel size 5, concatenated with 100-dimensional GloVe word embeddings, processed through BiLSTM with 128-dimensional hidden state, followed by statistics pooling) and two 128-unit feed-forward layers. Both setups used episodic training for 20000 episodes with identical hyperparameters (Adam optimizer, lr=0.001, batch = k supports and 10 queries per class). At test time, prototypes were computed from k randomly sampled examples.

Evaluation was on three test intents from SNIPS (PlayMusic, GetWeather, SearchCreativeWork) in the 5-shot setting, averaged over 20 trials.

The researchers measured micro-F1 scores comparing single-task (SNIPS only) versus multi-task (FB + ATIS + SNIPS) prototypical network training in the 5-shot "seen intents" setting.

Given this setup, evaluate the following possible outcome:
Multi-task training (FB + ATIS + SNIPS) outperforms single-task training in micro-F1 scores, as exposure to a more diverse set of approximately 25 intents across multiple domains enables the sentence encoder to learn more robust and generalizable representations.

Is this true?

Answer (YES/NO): YES